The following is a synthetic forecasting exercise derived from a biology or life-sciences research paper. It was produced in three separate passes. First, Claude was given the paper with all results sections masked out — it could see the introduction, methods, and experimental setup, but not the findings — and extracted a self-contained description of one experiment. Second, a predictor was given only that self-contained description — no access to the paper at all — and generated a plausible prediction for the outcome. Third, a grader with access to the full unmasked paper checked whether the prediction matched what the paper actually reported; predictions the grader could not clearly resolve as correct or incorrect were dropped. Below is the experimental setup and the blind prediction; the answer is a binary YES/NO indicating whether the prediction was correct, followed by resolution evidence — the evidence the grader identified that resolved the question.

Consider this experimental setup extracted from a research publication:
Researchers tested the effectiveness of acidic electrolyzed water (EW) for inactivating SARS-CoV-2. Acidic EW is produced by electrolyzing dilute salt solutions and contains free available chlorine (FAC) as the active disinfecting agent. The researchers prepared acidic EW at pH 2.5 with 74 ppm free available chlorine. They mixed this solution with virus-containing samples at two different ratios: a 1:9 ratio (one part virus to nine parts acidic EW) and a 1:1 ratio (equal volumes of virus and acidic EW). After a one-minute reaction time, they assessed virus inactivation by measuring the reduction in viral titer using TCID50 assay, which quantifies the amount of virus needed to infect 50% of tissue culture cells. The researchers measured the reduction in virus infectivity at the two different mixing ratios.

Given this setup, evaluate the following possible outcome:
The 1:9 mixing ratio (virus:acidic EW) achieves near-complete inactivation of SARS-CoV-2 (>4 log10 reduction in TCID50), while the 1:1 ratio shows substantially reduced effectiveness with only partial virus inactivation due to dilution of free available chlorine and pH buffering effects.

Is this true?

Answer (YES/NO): NO